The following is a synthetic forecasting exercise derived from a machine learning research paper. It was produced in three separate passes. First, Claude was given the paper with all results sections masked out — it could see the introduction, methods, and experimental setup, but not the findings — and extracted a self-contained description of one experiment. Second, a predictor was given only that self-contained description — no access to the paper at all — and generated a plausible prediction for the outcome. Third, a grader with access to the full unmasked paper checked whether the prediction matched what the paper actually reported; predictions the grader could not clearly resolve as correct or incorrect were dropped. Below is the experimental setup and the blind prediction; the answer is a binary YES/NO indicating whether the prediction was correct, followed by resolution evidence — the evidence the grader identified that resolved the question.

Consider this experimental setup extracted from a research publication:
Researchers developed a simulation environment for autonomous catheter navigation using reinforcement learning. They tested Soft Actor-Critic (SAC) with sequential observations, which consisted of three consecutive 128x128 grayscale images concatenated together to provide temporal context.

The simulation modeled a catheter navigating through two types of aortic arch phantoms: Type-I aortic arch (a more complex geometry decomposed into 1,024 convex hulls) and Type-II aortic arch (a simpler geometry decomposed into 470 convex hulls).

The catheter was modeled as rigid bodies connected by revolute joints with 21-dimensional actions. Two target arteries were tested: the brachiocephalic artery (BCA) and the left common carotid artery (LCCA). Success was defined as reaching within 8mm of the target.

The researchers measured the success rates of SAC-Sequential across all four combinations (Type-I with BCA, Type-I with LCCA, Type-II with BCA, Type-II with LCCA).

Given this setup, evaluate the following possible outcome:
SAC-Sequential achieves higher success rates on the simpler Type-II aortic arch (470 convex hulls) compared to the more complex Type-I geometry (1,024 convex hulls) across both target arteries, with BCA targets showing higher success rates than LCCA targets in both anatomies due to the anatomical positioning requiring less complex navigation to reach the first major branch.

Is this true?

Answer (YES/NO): NO